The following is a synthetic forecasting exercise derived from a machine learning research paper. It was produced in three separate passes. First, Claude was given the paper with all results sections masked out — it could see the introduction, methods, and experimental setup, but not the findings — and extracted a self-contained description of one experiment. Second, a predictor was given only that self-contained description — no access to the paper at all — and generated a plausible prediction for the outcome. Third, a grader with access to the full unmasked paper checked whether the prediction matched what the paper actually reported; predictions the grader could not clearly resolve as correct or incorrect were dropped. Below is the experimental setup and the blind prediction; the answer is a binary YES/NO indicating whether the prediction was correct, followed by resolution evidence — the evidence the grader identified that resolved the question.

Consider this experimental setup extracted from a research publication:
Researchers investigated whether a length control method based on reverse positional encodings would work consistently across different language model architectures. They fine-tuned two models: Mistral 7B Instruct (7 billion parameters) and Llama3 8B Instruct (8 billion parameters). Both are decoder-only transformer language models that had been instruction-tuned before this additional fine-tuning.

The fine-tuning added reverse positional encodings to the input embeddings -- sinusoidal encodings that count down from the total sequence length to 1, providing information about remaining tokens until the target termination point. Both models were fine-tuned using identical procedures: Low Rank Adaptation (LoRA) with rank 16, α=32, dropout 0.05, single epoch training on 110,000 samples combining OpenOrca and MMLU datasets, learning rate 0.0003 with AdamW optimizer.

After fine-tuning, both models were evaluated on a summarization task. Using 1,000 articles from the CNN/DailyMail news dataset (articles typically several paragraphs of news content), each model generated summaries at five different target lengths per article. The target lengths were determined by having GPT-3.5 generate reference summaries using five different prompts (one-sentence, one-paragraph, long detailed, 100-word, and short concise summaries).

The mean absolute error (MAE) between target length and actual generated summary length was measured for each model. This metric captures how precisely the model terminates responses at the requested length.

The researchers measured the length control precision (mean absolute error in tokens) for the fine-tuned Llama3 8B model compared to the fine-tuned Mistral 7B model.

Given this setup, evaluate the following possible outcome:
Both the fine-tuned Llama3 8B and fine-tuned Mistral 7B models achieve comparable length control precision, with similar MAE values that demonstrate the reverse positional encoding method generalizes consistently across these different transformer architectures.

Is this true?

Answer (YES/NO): YES